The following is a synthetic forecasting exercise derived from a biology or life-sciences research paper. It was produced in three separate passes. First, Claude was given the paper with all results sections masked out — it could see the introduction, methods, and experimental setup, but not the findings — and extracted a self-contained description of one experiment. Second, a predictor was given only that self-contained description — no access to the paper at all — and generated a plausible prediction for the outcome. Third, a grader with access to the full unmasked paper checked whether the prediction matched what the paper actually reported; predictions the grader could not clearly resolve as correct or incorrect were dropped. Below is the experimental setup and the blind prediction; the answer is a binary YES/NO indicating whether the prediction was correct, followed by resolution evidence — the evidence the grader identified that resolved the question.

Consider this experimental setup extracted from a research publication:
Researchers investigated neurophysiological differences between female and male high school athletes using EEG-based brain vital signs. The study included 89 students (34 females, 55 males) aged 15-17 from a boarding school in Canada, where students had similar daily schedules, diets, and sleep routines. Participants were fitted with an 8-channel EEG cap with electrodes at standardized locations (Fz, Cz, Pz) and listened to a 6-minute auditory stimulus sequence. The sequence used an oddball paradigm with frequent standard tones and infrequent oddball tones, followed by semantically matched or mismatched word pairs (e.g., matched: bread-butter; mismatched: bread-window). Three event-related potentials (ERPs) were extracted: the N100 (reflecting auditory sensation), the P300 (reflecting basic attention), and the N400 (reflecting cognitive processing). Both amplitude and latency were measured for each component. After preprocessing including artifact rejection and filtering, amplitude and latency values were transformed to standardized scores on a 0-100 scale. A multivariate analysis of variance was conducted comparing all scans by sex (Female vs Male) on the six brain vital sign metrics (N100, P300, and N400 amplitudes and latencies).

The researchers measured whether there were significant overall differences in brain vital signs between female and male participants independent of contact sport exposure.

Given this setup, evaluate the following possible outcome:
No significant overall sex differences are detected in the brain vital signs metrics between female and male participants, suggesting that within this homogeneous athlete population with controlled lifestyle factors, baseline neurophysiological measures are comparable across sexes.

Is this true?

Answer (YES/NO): NO